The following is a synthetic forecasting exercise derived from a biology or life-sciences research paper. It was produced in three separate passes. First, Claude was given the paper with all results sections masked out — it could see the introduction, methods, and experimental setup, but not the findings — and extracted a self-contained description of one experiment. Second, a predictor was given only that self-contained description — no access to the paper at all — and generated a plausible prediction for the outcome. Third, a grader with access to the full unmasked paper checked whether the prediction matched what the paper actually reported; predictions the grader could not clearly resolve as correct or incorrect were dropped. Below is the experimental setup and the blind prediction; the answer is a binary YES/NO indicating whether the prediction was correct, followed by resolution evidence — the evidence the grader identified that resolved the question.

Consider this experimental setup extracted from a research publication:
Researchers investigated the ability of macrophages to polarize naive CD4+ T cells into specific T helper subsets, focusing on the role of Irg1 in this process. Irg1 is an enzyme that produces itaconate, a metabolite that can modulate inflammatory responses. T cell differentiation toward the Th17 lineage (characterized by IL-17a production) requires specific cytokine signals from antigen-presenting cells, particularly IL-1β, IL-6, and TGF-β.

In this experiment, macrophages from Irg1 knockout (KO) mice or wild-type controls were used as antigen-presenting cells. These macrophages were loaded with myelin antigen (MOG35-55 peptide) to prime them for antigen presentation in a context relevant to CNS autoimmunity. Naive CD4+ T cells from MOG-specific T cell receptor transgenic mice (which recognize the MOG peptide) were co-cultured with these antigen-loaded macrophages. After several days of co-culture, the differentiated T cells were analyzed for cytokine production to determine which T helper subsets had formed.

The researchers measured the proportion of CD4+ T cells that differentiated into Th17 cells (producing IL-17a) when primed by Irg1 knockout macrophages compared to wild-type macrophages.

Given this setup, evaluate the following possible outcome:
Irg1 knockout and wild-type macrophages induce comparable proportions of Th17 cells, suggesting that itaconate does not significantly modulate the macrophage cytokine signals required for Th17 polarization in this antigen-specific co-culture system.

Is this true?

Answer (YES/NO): NO